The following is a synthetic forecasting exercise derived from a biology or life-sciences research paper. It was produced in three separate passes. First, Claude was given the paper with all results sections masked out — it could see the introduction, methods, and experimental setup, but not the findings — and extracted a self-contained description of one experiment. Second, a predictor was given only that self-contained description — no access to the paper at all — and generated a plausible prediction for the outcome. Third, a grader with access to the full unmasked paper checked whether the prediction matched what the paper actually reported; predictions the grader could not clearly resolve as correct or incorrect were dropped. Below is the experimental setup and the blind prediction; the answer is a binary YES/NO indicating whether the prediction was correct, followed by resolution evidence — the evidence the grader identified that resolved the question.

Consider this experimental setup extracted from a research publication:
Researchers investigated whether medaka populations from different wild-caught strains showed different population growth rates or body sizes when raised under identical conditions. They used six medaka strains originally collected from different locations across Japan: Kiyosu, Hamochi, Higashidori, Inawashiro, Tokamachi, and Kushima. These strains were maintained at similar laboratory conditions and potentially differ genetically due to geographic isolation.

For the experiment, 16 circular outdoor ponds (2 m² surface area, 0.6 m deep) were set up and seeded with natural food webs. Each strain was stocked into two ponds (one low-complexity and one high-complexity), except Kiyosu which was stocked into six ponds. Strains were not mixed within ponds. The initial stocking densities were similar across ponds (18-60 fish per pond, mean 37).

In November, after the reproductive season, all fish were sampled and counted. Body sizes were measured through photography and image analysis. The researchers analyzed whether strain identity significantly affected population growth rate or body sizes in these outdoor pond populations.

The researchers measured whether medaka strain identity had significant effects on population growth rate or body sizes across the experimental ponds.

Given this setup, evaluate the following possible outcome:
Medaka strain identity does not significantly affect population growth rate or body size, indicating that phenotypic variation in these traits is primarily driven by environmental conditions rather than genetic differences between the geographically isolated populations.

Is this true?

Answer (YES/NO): YES